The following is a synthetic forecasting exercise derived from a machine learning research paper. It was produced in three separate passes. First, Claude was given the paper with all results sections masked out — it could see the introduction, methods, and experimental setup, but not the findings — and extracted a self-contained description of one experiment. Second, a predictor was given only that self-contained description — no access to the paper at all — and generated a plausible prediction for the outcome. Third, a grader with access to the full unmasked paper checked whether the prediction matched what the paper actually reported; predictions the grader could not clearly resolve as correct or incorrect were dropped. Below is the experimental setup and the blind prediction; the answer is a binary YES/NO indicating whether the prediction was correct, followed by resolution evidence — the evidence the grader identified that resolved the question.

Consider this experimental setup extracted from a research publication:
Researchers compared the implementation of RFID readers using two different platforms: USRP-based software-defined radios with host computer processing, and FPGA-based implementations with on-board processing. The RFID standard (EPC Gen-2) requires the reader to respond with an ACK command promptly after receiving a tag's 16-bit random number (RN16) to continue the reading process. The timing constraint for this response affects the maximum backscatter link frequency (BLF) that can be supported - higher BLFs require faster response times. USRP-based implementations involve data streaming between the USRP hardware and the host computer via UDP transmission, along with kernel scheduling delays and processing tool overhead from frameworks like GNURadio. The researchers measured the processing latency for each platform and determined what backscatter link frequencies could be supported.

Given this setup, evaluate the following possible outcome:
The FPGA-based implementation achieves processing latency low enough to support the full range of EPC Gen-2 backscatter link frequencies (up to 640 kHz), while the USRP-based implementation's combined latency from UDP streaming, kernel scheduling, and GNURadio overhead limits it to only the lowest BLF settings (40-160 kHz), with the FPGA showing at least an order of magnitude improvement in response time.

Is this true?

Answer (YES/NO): NO